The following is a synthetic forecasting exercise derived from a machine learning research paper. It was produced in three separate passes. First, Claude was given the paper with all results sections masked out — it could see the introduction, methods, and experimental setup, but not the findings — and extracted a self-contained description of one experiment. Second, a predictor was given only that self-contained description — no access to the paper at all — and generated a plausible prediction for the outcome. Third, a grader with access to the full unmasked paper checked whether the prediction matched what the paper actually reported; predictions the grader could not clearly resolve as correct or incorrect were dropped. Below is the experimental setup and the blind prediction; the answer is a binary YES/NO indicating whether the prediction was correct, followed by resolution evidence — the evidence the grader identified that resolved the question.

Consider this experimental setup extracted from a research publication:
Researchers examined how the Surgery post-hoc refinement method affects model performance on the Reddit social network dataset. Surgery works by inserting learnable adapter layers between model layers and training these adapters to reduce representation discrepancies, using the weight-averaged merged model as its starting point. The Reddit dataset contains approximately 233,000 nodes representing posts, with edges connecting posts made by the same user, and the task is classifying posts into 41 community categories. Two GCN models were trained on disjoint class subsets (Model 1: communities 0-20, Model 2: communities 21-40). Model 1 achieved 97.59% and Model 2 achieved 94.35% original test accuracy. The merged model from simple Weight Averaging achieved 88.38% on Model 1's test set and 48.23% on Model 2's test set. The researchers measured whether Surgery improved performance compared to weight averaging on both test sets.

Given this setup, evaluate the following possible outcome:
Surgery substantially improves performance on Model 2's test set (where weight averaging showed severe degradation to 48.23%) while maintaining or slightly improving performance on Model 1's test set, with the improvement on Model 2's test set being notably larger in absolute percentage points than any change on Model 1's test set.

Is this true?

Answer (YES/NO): NO